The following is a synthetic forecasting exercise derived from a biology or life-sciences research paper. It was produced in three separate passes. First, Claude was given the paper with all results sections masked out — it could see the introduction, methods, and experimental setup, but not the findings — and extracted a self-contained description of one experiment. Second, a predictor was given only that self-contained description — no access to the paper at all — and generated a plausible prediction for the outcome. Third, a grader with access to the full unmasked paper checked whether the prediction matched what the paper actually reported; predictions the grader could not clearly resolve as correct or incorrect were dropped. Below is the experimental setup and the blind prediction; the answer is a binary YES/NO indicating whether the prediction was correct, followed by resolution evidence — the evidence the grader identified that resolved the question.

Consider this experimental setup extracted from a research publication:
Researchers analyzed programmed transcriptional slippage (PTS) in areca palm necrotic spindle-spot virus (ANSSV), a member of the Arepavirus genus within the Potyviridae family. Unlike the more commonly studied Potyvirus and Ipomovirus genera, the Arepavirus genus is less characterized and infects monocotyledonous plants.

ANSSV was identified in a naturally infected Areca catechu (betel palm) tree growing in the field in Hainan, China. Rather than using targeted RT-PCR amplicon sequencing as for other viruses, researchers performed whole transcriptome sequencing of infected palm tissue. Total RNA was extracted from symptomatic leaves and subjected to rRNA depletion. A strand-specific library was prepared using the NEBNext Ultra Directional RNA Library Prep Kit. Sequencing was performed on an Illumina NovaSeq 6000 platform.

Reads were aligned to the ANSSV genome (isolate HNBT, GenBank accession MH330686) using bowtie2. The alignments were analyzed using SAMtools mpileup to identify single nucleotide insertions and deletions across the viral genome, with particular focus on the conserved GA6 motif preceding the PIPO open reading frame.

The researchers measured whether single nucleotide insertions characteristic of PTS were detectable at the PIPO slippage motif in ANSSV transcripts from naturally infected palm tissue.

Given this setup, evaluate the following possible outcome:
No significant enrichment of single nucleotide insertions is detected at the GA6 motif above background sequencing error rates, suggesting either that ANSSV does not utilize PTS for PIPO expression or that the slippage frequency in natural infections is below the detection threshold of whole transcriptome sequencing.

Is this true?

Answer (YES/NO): NO